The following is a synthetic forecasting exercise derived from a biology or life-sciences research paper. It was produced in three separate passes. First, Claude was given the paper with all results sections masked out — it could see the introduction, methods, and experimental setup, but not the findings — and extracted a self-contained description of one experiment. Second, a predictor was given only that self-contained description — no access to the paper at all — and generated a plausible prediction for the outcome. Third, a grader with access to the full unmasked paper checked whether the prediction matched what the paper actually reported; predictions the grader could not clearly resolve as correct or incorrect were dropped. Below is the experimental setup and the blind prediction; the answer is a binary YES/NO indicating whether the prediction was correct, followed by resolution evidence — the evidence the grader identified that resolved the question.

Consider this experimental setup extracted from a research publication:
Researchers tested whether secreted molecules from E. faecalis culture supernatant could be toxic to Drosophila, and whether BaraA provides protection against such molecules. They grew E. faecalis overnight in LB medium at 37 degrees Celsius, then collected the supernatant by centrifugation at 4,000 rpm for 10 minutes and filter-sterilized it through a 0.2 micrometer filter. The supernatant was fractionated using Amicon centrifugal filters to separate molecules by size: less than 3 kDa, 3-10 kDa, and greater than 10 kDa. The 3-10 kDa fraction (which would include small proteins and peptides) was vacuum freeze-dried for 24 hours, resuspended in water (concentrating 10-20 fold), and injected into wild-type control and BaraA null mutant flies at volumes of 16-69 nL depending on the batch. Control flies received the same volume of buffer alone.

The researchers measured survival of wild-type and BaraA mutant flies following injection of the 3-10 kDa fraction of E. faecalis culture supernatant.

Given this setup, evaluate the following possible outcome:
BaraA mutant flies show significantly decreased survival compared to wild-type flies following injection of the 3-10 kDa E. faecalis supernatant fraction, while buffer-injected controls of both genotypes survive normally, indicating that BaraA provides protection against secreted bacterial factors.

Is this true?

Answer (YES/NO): YES